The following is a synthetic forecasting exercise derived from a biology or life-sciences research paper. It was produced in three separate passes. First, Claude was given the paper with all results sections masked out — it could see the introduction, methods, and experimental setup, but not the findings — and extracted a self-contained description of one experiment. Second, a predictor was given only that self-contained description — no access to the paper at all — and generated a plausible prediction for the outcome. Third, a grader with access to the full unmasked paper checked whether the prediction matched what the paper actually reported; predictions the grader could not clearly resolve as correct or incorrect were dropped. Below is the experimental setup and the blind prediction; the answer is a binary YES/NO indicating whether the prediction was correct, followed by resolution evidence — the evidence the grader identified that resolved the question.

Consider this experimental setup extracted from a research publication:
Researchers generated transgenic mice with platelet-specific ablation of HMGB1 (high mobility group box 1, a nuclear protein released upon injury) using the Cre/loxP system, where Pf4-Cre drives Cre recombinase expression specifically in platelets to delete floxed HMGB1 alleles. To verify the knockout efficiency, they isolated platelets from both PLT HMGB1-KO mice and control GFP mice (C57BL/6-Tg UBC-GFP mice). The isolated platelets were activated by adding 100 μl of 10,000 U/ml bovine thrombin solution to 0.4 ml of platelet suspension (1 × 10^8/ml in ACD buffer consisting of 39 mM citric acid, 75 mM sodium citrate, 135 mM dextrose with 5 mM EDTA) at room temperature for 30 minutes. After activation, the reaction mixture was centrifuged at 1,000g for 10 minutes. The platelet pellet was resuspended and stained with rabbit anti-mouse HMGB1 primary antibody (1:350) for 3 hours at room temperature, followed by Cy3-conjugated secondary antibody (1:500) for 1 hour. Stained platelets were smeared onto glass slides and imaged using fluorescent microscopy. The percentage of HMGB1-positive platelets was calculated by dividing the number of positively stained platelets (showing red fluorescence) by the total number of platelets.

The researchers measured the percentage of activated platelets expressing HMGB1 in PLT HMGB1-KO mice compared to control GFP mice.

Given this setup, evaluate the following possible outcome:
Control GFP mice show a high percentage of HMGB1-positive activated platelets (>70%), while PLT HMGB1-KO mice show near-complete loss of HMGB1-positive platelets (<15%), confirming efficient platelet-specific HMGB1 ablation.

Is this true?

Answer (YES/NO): YES